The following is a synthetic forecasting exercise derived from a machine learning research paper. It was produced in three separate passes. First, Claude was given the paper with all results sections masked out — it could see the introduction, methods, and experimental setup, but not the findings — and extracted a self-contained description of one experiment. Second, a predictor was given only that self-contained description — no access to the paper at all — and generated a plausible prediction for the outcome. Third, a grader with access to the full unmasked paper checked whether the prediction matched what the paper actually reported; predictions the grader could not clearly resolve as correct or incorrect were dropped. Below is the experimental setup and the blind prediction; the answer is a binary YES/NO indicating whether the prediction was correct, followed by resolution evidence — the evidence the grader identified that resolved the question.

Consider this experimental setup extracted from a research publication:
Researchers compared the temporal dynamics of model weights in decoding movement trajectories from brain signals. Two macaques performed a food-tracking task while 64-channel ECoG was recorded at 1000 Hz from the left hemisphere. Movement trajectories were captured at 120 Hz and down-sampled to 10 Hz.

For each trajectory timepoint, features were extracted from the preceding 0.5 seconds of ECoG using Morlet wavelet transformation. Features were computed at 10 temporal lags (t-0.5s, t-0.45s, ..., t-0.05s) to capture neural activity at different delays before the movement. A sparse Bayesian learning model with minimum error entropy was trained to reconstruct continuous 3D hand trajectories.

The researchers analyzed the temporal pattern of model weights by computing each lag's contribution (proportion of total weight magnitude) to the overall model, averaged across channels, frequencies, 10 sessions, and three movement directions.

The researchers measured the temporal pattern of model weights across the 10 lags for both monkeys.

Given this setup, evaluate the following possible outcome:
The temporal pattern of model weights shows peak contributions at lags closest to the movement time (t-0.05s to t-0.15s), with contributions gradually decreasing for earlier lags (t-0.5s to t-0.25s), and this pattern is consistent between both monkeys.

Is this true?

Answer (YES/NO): YES